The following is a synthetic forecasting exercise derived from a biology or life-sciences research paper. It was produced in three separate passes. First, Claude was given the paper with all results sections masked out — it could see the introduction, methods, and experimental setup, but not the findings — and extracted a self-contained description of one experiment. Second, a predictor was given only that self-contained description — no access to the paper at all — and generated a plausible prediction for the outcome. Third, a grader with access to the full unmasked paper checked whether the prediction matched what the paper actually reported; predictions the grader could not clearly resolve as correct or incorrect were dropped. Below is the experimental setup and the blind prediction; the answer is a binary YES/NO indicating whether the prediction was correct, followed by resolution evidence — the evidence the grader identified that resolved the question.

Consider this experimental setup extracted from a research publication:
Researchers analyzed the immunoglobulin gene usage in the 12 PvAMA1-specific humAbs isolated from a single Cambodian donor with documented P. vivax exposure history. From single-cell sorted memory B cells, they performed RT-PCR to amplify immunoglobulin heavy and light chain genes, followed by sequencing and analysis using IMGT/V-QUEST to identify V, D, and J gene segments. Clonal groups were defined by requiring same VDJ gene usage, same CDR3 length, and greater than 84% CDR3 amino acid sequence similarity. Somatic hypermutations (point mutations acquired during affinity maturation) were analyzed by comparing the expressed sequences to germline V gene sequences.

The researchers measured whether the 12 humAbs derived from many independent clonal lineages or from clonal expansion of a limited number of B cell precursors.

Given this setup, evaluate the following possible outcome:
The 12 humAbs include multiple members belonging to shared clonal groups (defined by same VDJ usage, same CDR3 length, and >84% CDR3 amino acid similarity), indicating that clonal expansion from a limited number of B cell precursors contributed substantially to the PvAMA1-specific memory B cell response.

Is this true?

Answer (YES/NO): NO